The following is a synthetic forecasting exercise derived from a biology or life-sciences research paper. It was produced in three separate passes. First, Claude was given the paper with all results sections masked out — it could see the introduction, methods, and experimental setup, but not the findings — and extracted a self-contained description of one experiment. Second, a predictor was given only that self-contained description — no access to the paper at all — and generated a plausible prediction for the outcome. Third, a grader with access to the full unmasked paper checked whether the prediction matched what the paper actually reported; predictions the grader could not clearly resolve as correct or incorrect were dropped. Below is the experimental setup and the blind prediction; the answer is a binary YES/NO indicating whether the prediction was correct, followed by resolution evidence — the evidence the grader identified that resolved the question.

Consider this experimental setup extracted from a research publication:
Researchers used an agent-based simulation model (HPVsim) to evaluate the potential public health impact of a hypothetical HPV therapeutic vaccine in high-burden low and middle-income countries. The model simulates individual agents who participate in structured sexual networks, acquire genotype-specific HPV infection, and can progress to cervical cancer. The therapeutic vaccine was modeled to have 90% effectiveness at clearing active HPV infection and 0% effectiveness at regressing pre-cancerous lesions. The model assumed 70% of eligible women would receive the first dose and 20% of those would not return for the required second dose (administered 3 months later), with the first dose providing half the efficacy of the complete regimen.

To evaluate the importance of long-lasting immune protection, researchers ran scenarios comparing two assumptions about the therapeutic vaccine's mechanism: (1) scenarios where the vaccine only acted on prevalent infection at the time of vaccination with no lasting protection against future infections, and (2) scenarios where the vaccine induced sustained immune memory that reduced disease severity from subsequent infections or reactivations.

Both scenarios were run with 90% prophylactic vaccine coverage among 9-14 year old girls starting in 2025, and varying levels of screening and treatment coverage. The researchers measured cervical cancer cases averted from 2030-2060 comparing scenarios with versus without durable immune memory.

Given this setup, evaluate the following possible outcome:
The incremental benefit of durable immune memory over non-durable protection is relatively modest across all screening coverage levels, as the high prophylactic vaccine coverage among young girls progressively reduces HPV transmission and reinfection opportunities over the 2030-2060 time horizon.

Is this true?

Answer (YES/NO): NO